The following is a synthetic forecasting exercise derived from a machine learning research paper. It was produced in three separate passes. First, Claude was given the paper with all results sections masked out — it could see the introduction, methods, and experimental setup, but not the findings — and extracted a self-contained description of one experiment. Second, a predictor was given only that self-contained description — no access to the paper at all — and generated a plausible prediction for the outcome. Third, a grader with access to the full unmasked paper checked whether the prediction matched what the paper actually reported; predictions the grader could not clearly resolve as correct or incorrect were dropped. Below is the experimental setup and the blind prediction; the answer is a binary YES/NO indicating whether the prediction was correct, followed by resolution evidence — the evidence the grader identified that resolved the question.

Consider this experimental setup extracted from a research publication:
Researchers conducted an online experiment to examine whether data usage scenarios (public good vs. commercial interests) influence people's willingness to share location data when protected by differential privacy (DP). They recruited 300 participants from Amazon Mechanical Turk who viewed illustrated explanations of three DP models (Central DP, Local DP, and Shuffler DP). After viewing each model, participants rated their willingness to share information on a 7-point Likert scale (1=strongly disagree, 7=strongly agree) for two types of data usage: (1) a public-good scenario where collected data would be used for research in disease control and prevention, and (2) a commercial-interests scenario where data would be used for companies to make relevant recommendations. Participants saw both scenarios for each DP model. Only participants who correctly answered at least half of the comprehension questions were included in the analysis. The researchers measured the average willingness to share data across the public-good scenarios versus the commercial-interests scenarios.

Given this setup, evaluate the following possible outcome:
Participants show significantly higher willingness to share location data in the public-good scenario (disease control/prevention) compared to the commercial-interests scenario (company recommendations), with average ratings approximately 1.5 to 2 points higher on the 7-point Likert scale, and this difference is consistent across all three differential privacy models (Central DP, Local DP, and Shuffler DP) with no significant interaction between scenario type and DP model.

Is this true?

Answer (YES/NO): NO